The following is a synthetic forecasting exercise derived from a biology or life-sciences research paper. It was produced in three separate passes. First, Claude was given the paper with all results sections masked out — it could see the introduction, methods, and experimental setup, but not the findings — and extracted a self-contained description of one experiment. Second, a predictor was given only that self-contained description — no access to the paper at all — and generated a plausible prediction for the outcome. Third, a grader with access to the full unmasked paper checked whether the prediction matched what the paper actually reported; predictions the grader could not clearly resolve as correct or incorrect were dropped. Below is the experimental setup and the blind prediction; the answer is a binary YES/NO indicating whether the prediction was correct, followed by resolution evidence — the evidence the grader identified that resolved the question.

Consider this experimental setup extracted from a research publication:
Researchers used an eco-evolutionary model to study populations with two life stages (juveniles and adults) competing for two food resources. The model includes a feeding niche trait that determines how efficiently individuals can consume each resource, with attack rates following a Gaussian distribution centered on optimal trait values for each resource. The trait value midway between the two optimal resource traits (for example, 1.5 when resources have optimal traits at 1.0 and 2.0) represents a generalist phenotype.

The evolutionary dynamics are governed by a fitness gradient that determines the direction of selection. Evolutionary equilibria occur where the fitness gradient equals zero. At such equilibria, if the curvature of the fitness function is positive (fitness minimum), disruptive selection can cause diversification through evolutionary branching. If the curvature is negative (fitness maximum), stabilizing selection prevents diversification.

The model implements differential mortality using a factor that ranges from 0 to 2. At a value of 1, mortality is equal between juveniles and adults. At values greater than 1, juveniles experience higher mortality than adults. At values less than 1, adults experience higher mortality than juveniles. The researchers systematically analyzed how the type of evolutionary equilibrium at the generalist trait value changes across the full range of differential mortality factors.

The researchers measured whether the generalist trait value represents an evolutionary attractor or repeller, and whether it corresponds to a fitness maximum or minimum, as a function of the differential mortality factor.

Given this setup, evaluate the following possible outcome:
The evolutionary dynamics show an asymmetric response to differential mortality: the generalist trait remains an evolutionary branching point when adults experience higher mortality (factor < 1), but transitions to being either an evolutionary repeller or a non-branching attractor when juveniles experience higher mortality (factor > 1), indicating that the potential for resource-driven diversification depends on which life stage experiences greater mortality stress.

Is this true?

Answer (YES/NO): NO